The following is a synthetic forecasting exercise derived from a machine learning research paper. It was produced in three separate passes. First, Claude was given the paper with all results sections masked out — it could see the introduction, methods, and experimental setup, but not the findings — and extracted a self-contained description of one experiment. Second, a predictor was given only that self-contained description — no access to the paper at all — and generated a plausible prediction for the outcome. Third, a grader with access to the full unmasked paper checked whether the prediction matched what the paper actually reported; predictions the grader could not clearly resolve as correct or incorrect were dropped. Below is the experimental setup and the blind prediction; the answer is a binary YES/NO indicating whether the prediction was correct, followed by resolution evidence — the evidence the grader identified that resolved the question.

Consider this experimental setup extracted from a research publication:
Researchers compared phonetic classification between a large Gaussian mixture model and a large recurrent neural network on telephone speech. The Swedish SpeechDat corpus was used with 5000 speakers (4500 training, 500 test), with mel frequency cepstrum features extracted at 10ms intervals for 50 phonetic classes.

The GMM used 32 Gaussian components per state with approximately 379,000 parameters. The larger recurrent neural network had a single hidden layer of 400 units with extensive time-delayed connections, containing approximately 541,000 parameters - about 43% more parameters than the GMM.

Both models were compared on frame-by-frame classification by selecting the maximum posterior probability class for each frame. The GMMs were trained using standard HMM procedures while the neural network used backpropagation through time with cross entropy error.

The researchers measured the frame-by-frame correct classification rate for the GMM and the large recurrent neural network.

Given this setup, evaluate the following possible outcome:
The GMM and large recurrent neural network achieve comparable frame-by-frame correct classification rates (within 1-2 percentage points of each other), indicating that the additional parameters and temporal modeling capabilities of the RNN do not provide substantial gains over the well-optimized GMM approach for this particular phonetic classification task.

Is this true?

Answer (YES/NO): NO